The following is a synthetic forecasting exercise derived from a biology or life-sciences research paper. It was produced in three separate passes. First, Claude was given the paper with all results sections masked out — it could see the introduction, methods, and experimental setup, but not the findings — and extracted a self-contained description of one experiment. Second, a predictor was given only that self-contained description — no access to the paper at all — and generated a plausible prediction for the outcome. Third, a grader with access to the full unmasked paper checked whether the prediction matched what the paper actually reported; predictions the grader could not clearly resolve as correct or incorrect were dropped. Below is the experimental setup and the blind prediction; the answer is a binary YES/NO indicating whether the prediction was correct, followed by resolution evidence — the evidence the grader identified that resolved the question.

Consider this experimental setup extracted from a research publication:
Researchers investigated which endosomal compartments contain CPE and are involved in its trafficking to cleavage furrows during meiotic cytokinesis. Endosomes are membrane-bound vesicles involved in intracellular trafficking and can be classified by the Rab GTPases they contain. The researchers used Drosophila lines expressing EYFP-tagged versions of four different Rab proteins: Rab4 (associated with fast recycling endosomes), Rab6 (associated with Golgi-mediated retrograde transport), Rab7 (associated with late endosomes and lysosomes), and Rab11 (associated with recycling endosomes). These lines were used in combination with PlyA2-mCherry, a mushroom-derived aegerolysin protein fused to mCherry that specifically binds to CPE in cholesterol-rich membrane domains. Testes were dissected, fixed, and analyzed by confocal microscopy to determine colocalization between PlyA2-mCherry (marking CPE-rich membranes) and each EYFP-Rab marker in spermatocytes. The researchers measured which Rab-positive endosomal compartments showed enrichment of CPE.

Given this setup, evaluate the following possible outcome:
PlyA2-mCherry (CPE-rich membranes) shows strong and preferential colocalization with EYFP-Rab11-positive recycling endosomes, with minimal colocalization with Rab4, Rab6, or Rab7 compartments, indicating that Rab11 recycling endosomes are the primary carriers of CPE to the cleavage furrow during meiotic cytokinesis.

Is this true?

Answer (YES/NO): NO